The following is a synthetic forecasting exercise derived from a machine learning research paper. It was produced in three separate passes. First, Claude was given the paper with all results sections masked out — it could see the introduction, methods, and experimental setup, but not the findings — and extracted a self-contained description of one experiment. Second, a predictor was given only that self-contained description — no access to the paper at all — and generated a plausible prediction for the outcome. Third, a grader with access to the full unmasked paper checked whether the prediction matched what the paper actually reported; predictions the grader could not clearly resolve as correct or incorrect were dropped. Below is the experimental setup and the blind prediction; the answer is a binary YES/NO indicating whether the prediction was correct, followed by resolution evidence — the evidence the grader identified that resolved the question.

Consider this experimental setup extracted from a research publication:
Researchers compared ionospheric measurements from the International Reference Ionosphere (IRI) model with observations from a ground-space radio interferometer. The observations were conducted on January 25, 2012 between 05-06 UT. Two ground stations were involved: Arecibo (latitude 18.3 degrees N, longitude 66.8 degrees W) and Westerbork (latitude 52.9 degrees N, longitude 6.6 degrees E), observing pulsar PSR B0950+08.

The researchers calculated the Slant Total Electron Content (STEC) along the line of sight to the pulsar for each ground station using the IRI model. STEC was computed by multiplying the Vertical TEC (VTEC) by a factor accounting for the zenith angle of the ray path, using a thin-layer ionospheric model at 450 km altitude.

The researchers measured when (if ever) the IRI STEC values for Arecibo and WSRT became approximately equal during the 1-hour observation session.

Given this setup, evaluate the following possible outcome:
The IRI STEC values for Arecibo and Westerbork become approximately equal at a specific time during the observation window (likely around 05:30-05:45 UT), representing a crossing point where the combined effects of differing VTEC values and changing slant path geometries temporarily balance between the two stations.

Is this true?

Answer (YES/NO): NO